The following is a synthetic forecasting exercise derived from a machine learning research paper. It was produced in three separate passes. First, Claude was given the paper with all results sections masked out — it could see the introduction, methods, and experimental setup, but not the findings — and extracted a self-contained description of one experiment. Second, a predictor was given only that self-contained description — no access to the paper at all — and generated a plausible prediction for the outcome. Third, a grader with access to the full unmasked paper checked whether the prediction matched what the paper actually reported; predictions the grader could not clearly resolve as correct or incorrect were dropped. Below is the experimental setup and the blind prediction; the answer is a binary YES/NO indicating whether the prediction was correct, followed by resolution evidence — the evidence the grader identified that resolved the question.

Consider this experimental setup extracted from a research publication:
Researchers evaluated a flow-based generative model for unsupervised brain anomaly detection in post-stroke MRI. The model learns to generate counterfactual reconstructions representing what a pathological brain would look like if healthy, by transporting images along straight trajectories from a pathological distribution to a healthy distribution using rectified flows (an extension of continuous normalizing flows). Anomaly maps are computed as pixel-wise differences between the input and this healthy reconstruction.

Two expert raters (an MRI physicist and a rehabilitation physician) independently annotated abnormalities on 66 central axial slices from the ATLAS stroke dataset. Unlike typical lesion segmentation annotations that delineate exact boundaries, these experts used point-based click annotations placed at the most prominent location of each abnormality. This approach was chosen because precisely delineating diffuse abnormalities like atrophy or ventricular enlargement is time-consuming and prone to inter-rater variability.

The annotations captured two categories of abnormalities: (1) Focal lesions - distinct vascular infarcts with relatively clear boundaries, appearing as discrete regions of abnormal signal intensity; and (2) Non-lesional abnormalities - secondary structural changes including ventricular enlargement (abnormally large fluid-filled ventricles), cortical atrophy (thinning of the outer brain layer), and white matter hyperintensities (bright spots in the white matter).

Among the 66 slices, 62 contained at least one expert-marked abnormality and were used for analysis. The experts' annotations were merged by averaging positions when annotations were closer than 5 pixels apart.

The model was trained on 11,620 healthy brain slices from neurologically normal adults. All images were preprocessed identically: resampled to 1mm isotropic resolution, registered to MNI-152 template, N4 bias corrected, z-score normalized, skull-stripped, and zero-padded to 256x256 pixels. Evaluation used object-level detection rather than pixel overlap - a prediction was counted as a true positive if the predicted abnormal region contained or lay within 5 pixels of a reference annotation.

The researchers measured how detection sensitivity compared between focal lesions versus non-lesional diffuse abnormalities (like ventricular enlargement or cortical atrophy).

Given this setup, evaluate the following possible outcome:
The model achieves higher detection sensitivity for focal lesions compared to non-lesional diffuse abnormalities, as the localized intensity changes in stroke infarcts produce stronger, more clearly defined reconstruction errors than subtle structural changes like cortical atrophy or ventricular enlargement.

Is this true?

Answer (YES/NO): YES